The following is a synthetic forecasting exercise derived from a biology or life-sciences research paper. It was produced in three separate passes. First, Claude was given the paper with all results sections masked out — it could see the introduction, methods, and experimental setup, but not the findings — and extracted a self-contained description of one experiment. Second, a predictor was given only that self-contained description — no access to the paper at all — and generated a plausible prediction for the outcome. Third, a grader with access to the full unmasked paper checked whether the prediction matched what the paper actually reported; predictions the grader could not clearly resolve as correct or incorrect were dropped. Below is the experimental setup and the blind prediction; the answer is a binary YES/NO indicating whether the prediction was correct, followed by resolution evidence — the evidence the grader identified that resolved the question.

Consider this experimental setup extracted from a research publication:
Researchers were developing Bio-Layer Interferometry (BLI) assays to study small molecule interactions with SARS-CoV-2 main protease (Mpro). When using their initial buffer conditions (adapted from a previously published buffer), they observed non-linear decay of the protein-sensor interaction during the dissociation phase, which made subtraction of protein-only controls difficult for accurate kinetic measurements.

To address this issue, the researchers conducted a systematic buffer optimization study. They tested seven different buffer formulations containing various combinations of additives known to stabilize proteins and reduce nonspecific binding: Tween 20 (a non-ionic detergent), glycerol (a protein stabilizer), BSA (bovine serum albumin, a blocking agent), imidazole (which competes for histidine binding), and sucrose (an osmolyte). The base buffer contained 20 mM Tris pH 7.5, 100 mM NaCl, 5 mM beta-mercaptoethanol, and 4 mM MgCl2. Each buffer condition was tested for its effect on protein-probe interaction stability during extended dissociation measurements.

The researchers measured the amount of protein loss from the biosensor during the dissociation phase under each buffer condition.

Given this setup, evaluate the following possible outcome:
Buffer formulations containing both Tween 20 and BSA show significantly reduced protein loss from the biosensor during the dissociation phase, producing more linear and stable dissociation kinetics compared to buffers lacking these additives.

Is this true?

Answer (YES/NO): NO